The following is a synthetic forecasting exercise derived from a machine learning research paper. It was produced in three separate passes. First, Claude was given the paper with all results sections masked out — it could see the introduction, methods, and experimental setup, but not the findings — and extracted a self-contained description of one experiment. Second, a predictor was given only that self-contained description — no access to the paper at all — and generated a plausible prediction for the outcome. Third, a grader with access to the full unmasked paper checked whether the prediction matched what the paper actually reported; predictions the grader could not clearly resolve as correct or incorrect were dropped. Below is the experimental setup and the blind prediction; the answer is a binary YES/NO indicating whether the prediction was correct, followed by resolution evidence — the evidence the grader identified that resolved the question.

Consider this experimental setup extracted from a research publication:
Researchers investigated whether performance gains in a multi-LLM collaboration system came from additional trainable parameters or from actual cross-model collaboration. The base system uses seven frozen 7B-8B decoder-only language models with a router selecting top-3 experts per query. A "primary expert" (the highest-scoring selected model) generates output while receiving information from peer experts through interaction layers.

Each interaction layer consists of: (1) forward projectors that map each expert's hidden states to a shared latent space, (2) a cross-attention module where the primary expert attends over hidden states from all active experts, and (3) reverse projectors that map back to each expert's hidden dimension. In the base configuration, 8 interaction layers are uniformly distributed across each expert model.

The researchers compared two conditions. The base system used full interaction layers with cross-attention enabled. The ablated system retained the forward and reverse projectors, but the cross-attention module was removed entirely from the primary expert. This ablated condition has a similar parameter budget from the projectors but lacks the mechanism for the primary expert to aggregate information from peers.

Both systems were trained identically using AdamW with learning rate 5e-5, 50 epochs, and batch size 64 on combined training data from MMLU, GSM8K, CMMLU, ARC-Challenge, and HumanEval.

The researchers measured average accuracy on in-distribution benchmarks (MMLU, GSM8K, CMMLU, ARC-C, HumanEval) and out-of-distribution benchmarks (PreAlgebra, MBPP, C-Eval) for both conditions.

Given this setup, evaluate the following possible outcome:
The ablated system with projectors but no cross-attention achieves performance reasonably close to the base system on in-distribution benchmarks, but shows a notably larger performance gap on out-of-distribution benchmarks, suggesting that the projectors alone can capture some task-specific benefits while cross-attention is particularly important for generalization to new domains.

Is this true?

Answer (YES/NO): NO